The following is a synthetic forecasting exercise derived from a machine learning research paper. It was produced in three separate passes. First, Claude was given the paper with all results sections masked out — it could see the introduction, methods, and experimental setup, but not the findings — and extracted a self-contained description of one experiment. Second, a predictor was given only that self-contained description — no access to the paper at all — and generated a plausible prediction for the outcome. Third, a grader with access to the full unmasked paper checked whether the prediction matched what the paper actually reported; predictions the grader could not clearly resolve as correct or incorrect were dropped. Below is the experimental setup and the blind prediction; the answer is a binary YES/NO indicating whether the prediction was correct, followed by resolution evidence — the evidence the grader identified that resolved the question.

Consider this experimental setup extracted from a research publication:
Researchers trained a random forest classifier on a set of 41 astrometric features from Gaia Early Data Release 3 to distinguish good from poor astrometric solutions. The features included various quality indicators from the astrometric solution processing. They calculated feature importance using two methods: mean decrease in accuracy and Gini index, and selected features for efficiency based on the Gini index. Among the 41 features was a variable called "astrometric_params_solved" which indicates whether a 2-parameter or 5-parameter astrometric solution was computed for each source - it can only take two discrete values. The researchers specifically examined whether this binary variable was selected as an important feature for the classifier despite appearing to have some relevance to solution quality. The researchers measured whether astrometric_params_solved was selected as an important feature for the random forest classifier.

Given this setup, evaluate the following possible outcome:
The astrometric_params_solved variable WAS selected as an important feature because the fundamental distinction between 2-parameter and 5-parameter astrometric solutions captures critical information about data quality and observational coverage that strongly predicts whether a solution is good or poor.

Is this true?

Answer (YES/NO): NO